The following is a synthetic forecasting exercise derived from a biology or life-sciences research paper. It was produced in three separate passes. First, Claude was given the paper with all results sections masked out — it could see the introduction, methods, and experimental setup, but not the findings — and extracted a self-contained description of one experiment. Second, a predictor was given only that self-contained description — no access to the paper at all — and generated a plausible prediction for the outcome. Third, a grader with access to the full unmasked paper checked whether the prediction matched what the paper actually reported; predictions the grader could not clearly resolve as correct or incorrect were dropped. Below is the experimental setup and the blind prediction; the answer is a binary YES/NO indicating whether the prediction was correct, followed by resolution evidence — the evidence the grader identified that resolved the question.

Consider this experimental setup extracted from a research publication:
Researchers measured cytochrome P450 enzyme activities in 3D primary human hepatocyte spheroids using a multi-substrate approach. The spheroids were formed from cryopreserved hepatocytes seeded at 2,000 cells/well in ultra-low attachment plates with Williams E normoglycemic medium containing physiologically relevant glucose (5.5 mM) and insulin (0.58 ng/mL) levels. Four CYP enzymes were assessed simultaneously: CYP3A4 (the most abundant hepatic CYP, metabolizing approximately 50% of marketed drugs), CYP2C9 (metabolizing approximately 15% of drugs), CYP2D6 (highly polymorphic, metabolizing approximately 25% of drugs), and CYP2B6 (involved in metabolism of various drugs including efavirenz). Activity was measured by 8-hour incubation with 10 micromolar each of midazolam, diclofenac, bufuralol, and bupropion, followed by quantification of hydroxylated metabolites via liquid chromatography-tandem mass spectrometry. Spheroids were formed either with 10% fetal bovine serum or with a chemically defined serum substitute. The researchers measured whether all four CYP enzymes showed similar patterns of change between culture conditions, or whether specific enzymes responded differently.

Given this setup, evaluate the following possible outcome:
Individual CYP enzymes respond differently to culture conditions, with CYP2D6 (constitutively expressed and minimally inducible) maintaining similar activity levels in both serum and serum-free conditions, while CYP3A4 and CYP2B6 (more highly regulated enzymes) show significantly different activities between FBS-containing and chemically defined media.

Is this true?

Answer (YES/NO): NO